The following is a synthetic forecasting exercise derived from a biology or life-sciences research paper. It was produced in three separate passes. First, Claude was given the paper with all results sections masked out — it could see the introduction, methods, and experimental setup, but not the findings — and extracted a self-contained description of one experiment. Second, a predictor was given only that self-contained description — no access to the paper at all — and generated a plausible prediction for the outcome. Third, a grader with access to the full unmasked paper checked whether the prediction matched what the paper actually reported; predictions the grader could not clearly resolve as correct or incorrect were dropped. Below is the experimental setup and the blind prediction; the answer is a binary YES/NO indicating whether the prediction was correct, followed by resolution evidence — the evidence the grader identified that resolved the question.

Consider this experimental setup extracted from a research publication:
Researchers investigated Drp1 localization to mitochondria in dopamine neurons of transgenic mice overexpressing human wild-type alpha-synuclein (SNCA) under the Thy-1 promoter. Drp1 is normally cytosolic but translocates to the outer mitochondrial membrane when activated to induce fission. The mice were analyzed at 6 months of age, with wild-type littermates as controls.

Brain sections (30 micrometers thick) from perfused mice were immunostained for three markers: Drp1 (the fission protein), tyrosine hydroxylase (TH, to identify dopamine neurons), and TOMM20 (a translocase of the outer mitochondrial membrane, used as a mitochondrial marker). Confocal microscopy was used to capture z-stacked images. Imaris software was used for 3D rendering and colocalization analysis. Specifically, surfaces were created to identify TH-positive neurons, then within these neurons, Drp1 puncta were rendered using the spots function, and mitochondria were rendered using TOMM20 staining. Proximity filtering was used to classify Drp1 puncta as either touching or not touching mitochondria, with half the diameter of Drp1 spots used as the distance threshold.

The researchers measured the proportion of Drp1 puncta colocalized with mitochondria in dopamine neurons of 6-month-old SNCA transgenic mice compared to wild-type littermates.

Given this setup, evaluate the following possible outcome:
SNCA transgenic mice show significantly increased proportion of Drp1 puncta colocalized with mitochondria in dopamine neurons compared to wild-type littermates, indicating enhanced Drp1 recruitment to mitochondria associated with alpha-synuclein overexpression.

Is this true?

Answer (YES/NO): YES